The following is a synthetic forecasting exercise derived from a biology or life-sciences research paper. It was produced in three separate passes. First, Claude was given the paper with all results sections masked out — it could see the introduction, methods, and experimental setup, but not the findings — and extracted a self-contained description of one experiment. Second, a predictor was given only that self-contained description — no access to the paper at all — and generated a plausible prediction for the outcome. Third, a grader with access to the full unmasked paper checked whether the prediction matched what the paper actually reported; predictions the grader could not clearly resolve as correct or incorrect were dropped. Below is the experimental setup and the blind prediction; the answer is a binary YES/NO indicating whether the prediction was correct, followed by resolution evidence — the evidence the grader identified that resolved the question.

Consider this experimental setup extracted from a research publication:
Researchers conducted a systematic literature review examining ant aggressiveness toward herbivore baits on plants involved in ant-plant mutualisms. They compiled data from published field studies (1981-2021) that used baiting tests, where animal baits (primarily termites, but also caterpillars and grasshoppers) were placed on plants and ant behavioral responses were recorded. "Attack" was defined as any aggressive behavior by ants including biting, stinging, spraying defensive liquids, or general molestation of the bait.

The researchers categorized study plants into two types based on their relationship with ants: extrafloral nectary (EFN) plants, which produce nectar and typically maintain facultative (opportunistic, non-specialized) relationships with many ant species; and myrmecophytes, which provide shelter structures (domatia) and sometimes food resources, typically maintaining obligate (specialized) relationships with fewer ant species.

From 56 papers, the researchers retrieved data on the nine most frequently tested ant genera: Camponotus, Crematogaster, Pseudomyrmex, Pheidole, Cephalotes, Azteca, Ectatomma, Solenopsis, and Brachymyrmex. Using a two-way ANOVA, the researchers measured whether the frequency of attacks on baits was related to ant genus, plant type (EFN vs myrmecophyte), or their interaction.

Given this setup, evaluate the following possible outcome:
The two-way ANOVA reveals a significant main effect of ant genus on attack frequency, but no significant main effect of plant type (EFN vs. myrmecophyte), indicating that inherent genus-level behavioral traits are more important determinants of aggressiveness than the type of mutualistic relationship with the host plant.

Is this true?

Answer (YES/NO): NO